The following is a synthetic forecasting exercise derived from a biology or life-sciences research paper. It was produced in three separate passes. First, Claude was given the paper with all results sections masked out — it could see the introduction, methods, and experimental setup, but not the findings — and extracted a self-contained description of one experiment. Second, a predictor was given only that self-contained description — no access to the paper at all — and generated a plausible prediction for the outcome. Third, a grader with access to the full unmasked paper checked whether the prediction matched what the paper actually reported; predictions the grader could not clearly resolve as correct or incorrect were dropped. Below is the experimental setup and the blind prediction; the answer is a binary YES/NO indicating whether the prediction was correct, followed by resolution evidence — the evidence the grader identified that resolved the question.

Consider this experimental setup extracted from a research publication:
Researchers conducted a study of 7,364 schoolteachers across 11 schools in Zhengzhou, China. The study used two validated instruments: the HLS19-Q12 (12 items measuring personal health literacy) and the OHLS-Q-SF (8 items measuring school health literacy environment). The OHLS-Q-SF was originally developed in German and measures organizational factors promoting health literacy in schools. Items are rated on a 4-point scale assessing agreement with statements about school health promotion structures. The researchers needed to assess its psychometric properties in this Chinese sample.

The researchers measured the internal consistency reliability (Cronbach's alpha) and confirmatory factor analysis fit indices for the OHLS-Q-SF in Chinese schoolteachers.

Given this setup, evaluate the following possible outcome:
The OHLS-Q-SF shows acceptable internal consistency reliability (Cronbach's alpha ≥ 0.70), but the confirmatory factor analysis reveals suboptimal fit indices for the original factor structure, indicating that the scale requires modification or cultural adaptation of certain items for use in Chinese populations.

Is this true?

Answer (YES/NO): NO